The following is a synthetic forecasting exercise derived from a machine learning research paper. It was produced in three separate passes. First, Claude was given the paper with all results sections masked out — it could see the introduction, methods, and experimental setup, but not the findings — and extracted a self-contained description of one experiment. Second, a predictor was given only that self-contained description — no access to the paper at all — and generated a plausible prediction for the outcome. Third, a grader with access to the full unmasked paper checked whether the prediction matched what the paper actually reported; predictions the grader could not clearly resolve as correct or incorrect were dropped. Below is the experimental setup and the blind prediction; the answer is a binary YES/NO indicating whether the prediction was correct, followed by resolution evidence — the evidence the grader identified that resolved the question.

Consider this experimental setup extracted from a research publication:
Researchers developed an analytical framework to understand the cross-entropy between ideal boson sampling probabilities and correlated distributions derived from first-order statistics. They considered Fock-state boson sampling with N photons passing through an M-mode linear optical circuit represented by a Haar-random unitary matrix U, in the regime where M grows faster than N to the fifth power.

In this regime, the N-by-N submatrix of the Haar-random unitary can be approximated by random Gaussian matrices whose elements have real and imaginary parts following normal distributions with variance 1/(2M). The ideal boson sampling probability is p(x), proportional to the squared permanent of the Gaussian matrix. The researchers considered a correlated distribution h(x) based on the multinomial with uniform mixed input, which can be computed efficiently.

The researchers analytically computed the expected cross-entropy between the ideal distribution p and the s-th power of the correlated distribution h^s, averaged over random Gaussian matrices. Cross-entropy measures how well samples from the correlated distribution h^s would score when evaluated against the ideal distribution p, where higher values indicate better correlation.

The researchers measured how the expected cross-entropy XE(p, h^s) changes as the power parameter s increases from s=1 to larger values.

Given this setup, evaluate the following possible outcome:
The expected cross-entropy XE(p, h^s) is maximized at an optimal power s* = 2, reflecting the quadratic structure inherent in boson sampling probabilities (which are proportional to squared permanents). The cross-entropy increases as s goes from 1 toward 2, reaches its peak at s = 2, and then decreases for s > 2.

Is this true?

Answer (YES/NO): NO